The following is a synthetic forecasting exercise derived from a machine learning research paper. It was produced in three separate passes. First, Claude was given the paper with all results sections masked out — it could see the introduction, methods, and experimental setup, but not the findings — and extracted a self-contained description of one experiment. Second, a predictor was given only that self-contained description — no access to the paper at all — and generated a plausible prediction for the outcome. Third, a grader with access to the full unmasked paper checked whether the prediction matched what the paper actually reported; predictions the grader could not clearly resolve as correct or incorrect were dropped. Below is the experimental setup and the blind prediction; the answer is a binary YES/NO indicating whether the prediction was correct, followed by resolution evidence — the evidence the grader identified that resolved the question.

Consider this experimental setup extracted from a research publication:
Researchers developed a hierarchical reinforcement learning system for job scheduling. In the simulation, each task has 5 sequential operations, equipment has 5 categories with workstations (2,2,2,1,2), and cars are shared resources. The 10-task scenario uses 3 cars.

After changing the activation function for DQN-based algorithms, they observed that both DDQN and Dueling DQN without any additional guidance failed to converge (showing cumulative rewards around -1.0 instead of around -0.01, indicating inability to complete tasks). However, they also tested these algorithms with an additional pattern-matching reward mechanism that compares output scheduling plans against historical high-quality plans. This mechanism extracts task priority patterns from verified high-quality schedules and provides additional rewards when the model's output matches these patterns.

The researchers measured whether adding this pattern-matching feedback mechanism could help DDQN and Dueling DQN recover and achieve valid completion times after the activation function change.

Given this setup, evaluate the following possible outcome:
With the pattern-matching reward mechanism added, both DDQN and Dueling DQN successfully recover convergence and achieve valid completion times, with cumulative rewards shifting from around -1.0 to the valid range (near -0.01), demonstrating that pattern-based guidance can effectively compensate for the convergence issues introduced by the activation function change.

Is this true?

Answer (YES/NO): NO